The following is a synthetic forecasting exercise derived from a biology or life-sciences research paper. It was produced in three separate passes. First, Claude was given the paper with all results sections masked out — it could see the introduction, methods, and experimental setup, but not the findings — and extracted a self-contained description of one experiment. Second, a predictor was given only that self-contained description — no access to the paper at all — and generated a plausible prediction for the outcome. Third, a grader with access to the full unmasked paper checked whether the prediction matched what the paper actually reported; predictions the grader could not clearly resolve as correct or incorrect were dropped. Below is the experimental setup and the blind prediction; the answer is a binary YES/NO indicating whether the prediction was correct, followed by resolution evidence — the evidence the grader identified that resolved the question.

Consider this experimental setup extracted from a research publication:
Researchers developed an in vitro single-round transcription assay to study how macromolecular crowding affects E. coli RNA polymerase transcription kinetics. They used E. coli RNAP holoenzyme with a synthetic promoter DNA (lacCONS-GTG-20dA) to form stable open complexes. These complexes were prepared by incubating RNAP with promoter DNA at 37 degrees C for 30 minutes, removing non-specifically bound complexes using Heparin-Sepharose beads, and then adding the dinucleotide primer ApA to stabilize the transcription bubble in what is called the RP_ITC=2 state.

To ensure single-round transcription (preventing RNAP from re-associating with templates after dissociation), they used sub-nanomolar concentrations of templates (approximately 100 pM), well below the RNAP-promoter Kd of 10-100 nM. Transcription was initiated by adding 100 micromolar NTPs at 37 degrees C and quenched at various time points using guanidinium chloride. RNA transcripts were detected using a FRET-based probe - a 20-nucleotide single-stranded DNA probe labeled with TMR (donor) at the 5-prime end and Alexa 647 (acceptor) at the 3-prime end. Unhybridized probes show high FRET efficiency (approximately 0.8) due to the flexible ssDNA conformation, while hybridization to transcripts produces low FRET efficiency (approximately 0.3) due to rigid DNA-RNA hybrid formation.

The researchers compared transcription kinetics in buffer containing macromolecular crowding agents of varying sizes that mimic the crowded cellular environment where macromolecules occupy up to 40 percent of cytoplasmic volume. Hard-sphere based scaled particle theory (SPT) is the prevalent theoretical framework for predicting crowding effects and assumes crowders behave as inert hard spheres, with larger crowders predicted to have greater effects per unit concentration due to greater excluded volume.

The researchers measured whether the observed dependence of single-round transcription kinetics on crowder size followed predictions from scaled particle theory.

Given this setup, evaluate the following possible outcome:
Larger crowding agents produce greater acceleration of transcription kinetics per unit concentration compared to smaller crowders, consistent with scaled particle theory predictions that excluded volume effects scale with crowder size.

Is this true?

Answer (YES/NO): NO